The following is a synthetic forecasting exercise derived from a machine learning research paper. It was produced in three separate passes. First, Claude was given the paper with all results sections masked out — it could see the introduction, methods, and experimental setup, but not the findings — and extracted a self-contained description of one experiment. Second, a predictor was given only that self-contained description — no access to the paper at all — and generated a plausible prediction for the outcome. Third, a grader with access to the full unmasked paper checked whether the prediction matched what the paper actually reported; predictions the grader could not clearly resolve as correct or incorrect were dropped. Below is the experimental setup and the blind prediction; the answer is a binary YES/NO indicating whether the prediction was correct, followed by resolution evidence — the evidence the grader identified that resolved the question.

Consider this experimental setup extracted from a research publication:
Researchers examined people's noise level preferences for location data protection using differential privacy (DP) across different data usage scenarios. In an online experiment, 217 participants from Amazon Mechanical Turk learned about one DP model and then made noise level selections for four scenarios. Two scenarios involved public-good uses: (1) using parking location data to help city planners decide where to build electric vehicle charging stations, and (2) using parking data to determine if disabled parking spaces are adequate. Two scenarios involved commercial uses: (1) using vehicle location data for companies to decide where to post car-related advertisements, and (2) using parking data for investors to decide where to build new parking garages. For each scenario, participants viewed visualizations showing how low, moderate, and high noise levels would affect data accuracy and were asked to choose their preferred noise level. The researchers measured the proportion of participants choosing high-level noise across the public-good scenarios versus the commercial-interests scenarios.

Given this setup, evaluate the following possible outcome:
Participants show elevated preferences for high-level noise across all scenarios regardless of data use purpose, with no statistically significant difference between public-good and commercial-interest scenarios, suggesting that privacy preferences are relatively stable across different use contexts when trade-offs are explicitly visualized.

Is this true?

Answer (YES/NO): NO